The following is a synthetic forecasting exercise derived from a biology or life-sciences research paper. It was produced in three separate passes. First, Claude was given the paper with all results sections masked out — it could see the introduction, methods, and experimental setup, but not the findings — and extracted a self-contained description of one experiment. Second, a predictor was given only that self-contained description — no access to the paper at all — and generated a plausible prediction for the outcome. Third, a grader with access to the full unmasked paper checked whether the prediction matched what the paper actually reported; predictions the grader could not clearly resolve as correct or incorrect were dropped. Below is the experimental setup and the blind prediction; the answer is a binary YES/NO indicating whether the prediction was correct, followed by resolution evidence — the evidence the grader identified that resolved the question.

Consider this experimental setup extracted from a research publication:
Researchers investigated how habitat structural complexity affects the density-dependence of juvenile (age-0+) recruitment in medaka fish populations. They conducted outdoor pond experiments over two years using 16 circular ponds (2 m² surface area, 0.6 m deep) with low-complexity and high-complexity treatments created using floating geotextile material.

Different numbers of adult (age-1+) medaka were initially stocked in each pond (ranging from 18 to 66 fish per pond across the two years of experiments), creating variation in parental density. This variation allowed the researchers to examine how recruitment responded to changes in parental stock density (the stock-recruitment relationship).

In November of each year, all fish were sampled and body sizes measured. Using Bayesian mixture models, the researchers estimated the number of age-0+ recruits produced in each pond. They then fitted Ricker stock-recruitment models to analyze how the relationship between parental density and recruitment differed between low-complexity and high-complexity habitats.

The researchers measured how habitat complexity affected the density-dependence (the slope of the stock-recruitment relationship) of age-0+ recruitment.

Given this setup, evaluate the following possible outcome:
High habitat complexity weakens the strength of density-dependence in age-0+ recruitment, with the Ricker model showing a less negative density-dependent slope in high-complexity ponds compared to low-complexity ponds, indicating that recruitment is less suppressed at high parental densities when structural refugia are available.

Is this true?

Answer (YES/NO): YES